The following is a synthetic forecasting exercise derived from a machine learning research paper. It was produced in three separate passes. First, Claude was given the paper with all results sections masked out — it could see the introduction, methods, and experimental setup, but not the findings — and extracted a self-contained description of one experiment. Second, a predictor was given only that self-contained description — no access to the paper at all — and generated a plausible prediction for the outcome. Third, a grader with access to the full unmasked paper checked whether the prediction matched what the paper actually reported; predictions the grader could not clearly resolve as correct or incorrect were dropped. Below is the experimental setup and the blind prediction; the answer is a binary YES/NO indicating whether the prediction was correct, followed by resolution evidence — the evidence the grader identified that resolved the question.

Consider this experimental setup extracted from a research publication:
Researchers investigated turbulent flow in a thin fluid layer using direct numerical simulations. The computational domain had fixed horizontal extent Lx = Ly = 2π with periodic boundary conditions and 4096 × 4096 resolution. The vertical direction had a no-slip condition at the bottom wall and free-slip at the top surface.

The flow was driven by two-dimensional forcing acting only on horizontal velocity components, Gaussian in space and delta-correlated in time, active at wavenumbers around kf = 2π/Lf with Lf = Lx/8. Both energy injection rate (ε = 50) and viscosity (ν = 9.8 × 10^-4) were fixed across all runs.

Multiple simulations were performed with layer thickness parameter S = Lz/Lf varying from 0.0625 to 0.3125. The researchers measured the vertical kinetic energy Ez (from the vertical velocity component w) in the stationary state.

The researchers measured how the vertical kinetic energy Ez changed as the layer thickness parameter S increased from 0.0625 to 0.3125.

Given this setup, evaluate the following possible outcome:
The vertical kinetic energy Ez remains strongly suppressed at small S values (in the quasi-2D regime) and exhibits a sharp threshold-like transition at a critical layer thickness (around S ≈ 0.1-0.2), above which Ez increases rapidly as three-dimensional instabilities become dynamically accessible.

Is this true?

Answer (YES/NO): NO